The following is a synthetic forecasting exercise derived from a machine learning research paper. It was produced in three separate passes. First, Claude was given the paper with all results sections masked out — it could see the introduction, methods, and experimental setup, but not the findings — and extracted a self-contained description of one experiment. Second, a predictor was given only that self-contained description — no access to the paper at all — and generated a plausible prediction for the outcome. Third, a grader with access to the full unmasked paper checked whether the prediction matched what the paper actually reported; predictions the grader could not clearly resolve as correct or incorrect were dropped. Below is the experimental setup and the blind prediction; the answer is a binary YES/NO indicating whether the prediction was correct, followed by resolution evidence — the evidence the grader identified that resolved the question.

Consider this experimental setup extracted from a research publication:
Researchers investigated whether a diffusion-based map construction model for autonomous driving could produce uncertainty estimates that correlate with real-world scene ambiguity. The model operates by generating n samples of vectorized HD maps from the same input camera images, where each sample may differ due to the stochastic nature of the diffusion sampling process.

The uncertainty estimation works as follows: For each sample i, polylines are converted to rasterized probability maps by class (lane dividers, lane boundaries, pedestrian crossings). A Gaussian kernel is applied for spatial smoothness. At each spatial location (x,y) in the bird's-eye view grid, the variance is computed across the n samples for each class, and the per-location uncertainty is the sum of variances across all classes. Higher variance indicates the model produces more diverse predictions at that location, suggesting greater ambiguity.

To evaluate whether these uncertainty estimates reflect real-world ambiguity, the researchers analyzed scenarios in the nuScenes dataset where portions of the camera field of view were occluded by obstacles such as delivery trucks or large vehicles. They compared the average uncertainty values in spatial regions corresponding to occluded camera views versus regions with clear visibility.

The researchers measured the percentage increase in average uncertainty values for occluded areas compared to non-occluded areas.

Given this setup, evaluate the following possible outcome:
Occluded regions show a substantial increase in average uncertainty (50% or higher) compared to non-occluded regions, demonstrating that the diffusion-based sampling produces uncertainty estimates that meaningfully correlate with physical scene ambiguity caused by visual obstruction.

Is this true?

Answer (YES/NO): NO